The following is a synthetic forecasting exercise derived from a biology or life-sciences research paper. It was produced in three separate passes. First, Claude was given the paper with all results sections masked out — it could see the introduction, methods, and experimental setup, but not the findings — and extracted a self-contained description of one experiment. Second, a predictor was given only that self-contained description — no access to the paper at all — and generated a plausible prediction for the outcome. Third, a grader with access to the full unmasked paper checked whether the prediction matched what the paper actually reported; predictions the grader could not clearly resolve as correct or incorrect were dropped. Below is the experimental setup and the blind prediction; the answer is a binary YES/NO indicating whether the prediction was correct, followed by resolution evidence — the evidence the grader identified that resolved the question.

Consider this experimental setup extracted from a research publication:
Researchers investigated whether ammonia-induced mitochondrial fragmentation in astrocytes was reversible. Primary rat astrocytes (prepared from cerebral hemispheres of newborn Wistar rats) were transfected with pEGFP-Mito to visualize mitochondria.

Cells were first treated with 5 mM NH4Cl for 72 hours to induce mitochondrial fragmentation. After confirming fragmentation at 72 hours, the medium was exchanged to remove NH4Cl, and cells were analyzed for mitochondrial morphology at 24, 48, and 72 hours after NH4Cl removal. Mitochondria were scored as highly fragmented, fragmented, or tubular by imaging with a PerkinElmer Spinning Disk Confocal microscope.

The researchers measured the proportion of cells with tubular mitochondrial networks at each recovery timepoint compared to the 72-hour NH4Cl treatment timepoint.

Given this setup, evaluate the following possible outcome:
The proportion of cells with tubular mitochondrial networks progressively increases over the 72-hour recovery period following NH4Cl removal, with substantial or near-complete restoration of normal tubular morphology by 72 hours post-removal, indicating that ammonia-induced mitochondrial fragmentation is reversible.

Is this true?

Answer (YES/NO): NO